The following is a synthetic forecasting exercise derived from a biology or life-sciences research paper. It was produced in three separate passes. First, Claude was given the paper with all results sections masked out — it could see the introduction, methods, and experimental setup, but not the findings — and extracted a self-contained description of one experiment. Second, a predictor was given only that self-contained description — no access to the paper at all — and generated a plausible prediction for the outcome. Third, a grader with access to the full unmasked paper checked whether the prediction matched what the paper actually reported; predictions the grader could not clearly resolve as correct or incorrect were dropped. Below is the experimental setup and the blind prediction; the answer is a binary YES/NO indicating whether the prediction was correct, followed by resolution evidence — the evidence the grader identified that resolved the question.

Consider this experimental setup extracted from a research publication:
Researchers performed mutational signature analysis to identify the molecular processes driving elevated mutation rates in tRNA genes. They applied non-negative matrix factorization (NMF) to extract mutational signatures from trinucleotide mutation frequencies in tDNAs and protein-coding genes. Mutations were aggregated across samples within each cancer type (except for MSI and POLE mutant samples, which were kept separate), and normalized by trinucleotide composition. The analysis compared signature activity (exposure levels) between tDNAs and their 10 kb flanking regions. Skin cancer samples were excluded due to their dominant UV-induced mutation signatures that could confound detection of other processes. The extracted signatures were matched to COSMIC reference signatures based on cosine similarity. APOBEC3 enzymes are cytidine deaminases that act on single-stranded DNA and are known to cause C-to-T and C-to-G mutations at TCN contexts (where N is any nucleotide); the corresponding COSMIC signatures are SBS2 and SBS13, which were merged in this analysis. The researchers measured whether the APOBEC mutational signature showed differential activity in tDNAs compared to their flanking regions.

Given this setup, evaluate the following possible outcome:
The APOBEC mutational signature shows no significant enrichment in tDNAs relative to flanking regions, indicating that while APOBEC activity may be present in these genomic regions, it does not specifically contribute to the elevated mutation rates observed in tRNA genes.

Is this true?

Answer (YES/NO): NO